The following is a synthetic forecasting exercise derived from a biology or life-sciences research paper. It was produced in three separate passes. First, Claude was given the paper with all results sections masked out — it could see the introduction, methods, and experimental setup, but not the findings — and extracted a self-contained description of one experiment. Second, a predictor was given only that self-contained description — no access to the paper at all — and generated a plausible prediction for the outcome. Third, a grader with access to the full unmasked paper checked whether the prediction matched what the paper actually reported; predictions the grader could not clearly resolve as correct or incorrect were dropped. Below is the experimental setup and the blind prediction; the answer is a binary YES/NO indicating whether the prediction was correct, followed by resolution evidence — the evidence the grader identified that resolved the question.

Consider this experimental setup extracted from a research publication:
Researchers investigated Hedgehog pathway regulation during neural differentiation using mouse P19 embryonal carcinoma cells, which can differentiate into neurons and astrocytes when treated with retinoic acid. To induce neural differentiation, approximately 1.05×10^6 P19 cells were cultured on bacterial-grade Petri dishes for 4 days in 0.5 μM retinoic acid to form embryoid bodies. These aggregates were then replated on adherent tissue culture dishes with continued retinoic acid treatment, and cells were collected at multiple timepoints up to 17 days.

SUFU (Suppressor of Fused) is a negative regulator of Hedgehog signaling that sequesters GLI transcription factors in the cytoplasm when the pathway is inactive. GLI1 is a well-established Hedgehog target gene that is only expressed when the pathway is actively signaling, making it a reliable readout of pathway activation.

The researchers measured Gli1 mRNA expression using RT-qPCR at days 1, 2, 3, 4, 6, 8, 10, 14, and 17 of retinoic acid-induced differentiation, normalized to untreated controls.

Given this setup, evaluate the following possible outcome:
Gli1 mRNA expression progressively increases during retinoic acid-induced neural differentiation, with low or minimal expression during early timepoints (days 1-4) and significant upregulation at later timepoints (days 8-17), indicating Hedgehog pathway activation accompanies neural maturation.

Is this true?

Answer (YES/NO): NO